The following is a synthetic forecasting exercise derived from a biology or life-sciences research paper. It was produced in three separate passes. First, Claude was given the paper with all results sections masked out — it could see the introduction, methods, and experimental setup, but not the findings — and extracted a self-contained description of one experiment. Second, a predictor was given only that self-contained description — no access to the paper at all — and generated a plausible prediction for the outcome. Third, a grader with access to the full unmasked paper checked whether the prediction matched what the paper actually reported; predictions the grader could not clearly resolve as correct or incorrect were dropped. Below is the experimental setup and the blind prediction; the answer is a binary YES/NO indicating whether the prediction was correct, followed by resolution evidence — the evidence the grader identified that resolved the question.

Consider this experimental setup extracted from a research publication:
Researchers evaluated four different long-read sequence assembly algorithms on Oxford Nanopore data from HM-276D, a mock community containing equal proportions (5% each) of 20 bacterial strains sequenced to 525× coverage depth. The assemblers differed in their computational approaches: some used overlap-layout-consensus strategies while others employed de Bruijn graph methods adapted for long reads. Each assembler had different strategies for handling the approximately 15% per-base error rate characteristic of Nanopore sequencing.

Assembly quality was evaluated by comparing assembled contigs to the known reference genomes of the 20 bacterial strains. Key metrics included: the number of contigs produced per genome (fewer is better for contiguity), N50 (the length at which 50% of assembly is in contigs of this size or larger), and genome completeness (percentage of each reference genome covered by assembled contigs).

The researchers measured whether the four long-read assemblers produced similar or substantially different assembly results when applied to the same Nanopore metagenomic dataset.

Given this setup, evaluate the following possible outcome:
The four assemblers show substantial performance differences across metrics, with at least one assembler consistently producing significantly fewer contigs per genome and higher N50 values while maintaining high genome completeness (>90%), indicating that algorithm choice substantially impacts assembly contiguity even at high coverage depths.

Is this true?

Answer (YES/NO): NO